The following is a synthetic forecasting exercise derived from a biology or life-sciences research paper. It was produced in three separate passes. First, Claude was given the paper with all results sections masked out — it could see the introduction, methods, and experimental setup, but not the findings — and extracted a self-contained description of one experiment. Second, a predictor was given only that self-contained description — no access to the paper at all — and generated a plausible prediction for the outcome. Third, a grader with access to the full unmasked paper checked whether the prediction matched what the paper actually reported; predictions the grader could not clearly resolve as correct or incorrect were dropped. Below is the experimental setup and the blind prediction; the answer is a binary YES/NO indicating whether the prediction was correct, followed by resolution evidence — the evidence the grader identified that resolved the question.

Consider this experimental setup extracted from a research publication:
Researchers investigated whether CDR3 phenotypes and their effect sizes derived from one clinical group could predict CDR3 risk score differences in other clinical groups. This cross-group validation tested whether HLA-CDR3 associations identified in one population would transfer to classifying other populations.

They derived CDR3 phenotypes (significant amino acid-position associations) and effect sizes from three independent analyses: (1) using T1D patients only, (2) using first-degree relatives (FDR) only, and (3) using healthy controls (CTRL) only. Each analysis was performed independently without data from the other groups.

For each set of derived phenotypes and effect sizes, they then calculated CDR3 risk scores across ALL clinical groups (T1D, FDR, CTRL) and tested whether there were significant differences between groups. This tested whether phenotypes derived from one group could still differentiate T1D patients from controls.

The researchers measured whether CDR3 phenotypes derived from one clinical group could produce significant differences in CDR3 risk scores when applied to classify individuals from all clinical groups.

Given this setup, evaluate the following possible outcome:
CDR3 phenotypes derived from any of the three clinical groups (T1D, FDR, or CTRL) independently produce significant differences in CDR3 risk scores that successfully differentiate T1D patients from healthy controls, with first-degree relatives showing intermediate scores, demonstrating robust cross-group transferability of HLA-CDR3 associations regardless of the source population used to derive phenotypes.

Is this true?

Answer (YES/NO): YES